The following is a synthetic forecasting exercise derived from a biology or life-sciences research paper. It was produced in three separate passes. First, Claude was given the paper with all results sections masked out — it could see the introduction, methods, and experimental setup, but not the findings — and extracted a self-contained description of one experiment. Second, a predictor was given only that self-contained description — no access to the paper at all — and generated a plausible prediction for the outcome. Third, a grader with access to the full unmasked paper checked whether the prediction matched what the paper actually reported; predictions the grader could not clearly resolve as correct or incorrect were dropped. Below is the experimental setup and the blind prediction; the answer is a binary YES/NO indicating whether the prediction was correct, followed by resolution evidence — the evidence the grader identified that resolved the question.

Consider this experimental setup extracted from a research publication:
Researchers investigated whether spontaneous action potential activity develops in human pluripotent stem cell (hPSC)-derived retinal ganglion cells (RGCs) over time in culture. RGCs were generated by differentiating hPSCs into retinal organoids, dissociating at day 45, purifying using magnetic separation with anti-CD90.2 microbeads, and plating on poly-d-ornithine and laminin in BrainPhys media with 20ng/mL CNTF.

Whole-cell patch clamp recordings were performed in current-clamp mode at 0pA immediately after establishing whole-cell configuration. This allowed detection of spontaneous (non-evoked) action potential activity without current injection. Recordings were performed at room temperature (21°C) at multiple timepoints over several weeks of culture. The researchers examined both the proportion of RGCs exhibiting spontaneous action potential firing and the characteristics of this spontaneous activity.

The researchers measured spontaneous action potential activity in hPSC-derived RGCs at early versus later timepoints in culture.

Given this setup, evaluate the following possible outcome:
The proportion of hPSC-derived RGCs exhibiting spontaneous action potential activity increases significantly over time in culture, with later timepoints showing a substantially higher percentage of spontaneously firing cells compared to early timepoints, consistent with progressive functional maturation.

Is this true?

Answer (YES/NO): YES